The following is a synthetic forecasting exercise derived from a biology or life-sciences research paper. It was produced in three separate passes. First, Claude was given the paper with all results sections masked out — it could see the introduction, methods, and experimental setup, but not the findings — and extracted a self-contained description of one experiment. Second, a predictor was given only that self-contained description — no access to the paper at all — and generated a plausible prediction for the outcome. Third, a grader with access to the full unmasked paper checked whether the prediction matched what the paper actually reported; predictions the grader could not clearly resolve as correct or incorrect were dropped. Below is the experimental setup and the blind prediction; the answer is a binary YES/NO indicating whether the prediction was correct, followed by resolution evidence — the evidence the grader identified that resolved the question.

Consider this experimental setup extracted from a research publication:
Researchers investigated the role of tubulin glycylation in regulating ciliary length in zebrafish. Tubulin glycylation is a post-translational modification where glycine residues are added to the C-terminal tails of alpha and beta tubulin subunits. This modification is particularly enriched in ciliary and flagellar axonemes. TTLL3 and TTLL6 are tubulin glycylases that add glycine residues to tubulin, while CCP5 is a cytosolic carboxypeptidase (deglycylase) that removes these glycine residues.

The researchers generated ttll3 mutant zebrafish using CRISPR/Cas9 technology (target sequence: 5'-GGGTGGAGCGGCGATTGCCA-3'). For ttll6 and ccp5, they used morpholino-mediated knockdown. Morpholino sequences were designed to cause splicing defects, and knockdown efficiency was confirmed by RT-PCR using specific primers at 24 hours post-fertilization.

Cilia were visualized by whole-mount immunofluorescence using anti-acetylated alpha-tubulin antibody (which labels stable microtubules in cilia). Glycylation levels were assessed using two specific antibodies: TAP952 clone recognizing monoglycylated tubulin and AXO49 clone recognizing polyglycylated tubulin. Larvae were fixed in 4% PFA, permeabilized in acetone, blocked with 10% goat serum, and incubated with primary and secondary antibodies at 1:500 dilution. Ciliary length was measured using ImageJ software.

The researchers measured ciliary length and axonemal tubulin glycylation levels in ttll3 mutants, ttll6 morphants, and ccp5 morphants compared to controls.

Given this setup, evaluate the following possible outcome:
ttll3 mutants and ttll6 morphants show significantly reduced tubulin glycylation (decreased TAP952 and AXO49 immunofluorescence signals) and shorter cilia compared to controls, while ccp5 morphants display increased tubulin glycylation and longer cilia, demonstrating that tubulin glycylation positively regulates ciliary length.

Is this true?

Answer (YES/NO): NO